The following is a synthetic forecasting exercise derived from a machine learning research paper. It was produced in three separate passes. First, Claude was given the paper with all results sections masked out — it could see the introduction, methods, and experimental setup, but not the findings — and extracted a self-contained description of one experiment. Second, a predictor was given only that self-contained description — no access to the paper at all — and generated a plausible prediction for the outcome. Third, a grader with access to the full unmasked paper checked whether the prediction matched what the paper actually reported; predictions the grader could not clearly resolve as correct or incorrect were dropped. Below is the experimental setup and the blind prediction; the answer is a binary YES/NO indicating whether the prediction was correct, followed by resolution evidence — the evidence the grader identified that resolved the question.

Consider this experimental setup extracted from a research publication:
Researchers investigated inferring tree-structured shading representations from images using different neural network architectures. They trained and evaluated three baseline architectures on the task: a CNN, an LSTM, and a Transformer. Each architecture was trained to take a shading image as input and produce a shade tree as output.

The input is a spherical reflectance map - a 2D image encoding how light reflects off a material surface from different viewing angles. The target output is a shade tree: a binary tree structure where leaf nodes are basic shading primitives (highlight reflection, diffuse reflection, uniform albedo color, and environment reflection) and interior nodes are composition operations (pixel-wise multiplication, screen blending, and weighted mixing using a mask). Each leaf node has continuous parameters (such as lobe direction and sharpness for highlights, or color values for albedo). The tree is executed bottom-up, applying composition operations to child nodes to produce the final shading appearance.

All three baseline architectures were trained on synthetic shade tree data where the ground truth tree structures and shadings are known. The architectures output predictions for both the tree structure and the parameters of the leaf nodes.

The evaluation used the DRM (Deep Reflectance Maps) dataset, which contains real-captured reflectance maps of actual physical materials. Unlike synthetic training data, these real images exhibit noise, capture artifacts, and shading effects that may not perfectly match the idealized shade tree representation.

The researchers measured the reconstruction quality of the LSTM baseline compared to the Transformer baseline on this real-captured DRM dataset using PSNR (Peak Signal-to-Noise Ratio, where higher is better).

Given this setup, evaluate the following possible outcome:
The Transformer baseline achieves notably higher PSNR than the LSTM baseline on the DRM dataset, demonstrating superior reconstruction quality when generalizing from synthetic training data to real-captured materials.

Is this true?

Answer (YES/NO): NO